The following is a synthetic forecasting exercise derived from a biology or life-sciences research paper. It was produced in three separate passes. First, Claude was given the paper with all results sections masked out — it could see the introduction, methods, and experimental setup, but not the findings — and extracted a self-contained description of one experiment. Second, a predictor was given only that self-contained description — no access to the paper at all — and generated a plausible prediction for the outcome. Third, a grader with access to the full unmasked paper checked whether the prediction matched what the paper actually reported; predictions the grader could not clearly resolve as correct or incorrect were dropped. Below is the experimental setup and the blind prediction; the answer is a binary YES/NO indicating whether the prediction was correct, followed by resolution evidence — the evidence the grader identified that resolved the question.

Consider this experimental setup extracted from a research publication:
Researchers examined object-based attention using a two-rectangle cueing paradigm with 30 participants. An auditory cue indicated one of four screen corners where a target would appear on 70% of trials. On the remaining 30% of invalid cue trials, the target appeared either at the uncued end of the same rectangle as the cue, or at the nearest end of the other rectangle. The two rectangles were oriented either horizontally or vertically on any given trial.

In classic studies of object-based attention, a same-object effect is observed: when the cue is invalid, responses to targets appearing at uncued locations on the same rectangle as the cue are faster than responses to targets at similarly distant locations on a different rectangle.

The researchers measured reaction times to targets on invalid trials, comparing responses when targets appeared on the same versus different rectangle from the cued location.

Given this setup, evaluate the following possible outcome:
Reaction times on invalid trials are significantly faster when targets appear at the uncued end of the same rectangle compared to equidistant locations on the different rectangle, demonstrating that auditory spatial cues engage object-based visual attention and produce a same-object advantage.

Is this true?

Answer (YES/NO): NO